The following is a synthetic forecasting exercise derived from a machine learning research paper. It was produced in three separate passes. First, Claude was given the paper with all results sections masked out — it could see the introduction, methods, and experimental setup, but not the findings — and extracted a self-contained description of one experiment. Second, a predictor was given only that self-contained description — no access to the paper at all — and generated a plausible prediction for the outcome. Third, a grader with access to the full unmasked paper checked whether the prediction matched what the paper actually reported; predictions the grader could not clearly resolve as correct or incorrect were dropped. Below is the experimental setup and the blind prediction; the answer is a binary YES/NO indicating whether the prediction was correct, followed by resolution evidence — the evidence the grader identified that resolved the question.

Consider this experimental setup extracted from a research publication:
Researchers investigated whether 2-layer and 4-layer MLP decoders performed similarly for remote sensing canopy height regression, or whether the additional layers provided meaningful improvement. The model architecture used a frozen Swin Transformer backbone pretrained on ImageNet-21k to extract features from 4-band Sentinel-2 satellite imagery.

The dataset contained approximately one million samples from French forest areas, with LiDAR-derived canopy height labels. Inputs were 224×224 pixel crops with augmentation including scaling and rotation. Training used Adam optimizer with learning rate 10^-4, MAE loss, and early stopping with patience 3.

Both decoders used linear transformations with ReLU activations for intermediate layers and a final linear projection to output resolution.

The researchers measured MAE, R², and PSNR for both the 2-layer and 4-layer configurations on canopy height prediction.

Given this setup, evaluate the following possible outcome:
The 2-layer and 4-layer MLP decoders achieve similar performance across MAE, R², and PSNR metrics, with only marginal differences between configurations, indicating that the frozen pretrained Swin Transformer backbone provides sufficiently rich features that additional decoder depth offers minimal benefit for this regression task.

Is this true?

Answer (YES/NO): NO